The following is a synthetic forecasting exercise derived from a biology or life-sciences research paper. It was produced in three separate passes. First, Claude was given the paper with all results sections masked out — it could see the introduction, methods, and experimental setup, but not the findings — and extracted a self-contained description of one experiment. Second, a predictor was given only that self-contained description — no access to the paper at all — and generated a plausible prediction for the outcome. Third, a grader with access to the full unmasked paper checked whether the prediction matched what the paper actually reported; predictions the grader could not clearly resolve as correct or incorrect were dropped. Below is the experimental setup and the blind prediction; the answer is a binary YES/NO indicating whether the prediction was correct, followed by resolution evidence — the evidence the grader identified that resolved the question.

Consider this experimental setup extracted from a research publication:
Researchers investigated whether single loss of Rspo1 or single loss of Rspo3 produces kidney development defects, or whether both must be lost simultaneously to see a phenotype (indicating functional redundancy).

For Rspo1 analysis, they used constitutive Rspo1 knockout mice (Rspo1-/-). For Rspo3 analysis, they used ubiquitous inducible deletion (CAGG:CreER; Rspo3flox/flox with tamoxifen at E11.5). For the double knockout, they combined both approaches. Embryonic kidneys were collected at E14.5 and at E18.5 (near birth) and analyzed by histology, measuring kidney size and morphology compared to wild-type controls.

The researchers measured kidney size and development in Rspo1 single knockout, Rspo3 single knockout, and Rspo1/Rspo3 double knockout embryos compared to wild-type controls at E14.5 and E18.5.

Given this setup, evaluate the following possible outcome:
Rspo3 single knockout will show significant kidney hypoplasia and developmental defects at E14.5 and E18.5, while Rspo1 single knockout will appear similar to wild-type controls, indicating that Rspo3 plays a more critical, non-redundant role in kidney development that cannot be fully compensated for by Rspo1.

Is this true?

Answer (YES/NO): NO